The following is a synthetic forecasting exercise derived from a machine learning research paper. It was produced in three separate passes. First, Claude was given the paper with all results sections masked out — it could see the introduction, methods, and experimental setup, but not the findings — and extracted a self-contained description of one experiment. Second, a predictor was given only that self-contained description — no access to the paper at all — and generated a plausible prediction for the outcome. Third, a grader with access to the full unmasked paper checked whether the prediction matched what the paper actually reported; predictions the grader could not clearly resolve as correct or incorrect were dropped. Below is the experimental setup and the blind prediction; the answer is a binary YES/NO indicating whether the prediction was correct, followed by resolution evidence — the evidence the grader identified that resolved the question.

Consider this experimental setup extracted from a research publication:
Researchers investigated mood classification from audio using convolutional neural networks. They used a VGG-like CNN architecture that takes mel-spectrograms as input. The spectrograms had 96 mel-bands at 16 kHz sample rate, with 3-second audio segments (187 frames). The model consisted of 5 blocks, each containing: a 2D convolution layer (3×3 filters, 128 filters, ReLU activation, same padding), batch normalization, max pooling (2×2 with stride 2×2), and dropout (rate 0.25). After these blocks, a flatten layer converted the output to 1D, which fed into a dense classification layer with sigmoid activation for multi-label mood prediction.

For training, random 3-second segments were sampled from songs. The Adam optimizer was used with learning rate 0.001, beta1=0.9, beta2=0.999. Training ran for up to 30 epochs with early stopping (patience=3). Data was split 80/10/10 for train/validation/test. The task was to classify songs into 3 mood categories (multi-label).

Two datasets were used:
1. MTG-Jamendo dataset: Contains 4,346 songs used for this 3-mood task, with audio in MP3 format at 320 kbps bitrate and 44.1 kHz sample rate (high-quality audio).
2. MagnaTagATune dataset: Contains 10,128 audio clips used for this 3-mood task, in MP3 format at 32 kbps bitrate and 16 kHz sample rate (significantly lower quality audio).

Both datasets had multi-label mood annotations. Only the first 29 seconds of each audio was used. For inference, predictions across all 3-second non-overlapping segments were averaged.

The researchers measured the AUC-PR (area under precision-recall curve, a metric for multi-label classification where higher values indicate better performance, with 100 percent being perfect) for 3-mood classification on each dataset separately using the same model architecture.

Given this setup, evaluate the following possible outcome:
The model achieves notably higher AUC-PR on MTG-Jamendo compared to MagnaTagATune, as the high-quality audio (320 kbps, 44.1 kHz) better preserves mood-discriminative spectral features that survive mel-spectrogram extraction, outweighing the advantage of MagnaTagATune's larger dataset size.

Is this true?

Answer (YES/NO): NO